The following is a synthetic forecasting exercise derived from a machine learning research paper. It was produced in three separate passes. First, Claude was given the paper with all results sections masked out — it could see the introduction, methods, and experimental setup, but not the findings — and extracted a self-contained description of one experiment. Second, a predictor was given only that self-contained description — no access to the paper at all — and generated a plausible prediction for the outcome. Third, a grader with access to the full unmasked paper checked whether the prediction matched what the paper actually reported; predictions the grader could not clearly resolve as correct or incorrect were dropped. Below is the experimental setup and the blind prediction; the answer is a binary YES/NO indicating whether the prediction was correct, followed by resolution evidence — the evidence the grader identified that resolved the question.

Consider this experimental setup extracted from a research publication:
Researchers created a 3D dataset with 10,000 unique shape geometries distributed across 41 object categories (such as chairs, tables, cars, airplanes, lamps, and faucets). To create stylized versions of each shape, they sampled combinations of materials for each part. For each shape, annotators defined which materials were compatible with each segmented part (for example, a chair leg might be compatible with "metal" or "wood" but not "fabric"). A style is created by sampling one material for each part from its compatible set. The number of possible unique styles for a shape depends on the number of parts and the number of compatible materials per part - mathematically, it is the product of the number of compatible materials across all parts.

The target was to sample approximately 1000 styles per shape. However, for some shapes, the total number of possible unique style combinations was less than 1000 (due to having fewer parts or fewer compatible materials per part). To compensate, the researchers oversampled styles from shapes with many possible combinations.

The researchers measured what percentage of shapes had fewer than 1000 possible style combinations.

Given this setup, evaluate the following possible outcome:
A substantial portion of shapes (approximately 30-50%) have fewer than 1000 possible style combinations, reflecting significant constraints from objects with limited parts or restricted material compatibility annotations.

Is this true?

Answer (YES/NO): NO